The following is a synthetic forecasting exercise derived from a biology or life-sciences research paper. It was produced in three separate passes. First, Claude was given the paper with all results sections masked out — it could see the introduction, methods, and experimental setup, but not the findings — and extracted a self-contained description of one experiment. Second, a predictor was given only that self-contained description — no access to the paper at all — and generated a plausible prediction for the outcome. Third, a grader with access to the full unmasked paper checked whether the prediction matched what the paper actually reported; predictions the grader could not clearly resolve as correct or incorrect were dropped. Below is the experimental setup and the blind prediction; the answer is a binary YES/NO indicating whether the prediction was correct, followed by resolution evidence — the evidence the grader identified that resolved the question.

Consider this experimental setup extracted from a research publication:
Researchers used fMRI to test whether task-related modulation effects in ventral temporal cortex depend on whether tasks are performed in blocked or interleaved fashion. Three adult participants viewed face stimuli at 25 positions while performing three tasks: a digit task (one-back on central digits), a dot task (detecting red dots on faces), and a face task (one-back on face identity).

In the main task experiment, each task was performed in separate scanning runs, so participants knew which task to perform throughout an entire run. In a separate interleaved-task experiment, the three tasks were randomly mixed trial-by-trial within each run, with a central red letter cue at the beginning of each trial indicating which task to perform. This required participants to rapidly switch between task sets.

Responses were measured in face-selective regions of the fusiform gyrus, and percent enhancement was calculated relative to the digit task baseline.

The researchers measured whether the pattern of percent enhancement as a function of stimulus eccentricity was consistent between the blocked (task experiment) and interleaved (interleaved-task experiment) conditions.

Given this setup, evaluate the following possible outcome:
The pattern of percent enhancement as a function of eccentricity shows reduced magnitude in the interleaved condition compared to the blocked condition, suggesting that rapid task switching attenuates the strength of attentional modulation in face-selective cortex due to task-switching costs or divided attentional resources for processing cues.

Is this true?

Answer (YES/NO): NO